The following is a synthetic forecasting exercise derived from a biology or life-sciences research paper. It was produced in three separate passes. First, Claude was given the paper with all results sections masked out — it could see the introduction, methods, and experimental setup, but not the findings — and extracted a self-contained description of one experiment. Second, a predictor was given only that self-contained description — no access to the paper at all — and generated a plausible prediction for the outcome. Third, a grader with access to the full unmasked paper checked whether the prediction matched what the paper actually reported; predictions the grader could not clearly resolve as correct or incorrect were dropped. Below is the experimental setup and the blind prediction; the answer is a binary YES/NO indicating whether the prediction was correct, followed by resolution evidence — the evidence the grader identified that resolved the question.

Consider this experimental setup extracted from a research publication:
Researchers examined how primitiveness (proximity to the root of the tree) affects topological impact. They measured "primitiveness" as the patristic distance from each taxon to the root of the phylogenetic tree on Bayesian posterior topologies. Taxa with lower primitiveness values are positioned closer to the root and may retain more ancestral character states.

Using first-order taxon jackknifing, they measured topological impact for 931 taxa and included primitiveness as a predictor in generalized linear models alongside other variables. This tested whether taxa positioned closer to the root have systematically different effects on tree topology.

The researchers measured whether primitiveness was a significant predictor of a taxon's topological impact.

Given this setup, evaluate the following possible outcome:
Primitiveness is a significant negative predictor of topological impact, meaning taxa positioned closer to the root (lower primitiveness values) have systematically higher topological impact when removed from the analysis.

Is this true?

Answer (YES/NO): YES